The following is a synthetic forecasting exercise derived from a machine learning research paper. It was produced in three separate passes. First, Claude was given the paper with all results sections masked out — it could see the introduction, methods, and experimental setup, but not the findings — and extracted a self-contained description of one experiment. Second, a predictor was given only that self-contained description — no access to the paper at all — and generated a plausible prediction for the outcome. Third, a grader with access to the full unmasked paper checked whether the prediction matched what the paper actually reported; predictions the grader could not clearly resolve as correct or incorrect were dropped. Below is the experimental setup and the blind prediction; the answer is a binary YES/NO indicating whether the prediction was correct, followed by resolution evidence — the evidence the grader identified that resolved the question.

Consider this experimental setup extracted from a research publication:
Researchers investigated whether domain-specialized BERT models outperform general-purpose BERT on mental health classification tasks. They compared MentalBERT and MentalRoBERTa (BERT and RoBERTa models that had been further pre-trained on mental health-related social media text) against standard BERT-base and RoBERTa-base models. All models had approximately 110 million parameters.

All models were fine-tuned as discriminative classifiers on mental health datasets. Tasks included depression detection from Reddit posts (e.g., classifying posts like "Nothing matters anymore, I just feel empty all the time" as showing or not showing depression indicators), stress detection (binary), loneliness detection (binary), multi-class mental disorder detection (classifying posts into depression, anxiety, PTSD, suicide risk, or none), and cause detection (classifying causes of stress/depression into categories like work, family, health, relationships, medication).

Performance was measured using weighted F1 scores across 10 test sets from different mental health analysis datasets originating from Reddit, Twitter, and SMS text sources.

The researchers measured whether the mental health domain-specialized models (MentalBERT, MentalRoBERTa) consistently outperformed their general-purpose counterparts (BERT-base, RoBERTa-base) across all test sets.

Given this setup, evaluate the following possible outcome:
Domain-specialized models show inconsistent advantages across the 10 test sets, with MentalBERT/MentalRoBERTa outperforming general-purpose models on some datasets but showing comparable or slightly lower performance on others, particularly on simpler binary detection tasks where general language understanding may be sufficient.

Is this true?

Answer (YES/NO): NO